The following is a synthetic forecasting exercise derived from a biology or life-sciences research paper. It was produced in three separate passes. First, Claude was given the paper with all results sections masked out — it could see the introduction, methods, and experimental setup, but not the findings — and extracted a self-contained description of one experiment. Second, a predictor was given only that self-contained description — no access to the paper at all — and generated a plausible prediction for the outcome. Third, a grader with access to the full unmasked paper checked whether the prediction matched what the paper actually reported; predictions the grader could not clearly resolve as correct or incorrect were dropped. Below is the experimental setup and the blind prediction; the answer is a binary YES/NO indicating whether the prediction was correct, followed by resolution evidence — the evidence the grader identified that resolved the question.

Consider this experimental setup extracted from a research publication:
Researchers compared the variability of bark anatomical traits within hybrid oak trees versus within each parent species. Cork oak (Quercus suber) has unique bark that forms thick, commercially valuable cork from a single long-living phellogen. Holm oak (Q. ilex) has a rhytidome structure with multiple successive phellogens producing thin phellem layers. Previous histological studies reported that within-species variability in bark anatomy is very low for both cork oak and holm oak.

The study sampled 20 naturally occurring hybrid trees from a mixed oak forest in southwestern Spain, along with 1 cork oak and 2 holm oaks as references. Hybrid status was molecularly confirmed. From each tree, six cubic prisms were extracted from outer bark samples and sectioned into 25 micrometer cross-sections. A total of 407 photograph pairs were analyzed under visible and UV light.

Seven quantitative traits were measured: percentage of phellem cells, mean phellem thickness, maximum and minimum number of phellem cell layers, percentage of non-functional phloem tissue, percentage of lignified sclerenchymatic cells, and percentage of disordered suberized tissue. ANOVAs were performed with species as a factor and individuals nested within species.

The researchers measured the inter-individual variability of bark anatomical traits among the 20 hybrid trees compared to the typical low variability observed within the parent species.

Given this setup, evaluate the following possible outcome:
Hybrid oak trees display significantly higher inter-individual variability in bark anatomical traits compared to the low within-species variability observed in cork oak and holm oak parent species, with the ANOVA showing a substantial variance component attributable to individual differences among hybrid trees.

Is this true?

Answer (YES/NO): YES